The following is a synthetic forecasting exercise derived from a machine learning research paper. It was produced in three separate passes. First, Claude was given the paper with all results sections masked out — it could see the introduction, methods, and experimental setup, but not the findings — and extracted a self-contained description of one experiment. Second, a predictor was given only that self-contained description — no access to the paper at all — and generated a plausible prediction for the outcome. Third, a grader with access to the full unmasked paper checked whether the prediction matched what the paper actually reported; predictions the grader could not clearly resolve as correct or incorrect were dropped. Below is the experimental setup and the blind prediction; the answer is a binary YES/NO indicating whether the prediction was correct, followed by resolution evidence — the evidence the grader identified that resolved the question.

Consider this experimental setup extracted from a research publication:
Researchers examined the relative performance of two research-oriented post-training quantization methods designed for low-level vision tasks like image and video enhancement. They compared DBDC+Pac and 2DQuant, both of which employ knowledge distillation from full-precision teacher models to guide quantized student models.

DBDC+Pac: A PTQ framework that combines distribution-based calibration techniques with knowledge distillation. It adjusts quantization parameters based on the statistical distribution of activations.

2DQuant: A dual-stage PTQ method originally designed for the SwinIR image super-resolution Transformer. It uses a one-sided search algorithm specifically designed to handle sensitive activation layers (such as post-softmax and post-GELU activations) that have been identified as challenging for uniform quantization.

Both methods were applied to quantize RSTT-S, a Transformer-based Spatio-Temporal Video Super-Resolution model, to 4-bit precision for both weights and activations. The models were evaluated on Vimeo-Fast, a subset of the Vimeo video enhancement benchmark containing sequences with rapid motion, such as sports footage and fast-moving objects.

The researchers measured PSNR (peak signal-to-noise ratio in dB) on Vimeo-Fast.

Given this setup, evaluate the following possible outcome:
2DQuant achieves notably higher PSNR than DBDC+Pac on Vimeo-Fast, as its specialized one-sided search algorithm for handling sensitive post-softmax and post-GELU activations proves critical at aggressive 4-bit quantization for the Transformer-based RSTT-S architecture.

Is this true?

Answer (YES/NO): YES